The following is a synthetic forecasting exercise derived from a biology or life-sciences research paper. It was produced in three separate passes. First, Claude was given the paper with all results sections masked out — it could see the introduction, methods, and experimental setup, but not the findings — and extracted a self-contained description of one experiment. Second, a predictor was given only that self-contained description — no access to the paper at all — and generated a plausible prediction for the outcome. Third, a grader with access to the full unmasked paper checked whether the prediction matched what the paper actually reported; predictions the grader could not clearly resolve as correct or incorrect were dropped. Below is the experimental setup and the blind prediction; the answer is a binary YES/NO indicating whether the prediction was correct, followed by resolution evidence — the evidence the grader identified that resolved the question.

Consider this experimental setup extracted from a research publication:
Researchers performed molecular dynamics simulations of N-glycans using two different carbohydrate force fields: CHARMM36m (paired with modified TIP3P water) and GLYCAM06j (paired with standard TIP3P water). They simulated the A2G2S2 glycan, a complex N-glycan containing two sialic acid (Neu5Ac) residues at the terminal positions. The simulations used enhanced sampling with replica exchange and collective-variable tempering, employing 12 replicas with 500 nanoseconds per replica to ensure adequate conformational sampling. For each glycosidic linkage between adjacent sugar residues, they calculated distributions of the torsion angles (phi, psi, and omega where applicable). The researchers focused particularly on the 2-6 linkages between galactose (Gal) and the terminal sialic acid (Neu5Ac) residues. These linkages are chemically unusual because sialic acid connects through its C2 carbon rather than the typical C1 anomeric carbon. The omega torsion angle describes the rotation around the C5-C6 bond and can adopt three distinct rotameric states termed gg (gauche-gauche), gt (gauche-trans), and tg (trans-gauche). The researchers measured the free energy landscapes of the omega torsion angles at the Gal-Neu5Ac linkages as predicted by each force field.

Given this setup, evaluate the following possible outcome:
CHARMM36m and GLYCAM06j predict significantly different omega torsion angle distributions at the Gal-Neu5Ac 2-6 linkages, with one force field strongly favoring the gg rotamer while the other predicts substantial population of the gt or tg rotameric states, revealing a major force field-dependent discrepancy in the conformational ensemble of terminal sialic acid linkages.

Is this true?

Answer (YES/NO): NO